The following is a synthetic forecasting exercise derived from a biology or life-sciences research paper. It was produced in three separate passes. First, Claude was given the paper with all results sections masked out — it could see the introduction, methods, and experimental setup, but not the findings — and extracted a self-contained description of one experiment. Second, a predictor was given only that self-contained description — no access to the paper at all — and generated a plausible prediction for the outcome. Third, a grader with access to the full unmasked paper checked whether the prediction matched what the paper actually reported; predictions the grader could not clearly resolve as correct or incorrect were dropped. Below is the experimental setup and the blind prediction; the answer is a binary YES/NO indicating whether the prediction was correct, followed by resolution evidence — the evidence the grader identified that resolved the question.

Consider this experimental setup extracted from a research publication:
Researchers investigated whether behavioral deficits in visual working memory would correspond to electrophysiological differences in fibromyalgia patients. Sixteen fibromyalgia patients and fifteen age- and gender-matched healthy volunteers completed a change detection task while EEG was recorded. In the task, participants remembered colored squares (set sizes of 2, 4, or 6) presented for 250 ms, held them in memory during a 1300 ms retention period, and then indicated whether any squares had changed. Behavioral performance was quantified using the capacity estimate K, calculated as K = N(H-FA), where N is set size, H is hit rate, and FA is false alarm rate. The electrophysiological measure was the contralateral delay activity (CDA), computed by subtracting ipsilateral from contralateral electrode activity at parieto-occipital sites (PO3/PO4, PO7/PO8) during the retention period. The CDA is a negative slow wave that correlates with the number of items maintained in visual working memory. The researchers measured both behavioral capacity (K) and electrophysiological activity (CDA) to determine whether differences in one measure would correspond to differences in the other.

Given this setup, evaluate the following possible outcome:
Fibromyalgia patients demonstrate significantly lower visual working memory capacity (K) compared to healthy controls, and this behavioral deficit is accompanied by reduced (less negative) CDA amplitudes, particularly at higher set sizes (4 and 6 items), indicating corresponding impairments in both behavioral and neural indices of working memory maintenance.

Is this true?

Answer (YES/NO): NO